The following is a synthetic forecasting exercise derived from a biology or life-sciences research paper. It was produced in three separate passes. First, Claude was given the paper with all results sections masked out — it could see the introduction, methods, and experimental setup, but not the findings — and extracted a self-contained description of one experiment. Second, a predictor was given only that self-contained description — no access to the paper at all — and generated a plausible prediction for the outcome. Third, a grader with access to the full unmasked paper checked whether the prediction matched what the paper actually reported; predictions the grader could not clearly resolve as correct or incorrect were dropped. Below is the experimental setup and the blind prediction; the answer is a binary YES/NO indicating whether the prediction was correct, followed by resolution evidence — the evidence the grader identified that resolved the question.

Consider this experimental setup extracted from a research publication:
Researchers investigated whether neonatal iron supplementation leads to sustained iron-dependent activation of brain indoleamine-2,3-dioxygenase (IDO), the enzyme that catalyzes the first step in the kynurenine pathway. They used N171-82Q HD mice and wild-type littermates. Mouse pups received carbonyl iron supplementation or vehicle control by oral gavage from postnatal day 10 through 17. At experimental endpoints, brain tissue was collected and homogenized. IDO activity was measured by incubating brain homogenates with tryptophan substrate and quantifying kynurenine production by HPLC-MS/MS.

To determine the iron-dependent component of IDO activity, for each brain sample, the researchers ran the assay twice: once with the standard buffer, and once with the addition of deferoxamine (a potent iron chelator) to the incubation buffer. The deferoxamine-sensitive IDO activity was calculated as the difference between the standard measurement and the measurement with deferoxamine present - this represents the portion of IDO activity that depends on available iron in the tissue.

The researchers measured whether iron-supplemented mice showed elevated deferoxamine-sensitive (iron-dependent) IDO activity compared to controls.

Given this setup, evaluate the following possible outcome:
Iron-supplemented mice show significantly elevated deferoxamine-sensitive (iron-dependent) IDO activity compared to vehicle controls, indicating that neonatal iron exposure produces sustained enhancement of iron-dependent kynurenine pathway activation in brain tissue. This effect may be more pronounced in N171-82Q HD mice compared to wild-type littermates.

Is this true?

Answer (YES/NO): YES